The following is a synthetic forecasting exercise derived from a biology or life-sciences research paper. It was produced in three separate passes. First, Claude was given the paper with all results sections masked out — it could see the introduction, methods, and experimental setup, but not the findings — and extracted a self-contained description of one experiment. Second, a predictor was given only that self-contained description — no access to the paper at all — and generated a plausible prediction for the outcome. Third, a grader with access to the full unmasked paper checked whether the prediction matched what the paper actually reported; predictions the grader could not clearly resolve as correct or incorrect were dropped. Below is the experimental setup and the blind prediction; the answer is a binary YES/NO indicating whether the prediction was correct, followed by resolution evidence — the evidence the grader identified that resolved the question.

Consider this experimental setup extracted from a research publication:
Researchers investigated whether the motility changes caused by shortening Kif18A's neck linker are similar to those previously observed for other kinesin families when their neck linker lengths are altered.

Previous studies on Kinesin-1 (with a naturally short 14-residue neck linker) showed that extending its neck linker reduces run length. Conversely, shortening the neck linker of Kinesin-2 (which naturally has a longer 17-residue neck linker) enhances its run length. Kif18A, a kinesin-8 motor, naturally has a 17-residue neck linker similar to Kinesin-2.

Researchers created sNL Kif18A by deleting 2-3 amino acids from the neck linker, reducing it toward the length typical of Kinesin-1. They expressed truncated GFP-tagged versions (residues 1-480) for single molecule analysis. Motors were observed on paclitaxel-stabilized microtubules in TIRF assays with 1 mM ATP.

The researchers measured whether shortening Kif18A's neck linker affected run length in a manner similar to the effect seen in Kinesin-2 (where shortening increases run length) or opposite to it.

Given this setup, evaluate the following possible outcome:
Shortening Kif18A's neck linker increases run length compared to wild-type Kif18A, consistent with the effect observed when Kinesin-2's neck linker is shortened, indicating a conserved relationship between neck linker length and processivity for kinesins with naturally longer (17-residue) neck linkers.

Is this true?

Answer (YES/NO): NO